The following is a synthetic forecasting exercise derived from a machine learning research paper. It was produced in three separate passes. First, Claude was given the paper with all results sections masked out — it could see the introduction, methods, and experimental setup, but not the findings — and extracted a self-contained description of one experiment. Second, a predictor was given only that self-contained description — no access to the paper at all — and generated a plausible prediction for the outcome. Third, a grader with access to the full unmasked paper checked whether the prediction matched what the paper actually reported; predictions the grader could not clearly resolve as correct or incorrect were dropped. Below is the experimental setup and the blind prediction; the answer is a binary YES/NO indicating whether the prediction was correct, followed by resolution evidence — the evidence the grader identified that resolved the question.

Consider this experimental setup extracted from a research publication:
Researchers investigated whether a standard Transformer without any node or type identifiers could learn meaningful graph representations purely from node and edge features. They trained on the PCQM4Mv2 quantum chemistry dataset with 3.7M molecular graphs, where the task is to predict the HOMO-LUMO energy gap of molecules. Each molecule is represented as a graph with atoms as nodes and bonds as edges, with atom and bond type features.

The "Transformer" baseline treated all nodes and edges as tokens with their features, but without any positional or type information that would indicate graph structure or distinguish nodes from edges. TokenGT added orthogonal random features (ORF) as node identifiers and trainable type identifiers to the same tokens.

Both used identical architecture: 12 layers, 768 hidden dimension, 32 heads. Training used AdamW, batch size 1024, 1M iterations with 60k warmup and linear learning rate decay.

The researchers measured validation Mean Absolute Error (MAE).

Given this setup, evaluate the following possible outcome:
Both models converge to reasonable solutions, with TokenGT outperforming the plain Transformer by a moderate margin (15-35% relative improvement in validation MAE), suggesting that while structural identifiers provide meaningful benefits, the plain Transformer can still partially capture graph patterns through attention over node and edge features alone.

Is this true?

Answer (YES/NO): NO